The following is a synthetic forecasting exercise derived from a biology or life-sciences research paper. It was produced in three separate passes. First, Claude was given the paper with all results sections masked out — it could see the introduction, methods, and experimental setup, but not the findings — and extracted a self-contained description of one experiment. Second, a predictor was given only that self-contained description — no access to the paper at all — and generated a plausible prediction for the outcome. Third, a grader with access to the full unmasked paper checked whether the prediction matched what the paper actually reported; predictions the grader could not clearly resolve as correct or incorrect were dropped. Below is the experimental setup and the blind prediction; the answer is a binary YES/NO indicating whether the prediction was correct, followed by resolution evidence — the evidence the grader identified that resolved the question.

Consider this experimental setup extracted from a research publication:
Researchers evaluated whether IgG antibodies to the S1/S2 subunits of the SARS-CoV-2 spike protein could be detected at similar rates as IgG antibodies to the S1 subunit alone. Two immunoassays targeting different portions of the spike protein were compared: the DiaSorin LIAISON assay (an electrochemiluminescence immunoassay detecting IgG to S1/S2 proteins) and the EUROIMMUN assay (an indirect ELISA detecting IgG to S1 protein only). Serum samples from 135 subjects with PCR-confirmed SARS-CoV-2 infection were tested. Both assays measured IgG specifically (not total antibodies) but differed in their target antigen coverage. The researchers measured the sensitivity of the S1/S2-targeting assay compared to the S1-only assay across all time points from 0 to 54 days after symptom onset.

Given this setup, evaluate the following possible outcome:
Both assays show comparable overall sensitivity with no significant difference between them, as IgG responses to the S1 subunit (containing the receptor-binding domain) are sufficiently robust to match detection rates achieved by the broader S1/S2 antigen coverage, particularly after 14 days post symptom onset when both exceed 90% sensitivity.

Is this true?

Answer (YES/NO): NO